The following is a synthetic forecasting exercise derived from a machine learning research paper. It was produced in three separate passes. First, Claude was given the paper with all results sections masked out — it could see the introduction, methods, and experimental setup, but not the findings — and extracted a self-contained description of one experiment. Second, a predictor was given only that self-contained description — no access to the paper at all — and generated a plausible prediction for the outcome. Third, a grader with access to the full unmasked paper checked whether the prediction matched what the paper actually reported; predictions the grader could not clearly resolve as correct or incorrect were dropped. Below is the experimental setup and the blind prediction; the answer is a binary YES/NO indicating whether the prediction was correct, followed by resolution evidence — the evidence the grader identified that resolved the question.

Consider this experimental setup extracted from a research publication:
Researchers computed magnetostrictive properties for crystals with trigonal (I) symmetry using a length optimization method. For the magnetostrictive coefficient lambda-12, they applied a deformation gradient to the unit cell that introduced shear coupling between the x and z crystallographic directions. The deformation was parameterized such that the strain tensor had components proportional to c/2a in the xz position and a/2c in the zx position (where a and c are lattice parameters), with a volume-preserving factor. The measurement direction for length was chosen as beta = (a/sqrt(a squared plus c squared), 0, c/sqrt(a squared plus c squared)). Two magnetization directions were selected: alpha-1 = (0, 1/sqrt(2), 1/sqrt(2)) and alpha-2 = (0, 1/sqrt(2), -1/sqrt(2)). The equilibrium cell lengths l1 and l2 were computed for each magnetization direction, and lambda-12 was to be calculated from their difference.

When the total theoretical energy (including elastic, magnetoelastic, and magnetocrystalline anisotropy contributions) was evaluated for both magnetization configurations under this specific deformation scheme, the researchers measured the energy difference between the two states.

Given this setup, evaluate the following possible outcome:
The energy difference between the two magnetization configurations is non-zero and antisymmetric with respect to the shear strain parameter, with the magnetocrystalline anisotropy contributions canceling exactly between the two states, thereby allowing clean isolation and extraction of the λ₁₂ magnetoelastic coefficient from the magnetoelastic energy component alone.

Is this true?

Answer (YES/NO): NO